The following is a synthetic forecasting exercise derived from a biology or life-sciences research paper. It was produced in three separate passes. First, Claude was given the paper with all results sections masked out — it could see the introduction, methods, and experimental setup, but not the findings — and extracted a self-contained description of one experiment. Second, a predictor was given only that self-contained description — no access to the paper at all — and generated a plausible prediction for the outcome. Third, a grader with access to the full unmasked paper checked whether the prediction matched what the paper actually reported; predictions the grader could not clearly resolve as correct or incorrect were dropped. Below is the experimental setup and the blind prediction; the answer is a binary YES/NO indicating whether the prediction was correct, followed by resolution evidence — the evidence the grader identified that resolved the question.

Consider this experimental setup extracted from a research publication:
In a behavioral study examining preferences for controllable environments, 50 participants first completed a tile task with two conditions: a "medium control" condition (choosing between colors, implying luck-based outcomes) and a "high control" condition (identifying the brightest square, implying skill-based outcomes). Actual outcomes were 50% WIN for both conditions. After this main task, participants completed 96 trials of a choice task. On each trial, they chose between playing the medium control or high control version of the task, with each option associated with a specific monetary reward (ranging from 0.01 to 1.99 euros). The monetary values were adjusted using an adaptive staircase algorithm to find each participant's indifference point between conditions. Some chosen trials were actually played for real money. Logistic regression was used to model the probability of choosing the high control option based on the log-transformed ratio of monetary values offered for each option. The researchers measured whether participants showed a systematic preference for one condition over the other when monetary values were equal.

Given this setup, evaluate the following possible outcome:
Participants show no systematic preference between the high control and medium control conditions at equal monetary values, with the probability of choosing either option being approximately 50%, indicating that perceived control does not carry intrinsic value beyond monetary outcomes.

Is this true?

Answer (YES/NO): NO